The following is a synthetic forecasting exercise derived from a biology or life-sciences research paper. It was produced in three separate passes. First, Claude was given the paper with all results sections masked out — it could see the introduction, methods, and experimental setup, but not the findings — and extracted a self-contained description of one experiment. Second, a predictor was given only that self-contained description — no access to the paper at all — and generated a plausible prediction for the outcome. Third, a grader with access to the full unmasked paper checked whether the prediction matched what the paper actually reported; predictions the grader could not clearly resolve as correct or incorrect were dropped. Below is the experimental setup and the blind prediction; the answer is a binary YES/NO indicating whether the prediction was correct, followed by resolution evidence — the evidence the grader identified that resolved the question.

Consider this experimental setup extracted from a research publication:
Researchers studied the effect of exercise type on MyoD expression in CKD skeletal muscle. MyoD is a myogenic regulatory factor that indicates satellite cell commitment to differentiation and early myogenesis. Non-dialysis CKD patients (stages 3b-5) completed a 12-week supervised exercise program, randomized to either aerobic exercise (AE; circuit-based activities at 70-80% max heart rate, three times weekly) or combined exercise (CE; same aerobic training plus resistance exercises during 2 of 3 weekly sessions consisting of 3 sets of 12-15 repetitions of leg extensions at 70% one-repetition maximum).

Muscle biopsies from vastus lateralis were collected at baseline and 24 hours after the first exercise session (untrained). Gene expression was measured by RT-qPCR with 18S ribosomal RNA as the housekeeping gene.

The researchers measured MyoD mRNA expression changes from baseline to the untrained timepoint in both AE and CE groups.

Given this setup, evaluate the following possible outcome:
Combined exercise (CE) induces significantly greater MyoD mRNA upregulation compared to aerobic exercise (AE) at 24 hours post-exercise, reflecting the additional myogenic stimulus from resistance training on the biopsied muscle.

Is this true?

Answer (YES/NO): NO